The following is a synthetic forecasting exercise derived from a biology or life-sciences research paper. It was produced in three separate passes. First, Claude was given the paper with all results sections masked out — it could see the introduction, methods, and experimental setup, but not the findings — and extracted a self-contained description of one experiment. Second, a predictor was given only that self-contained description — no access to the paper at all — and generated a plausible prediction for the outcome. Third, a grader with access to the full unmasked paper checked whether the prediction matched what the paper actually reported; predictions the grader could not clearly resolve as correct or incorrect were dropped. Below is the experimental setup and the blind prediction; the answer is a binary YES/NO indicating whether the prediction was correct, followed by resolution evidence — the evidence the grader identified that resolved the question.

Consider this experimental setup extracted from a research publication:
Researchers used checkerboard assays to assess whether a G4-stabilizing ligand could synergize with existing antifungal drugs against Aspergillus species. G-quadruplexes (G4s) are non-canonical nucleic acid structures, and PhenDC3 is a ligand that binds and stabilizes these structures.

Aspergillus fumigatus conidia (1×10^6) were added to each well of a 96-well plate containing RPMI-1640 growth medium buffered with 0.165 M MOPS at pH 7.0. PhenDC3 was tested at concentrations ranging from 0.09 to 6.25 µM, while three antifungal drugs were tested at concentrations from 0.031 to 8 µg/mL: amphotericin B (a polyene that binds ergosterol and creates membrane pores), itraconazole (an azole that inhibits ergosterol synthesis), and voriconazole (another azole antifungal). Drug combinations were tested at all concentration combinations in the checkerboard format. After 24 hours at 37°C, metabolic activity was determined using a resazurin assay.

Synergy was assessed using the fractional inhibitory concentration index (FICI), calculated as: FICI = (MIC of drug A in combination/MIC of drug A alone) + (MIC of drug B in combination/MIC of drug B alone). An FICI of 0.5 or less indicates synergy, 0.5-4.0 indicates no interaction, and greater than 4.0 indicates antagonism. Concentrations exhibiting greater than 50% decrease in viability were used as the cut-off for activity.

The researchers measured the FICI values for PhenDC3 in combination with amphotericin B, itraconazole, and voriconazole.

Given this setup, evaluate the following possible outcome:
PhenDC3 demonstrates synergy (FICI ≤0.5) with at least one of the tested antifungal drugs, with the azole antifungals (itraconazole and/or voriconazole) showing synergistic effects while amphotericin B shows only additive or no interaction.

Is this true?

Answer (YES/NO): NO